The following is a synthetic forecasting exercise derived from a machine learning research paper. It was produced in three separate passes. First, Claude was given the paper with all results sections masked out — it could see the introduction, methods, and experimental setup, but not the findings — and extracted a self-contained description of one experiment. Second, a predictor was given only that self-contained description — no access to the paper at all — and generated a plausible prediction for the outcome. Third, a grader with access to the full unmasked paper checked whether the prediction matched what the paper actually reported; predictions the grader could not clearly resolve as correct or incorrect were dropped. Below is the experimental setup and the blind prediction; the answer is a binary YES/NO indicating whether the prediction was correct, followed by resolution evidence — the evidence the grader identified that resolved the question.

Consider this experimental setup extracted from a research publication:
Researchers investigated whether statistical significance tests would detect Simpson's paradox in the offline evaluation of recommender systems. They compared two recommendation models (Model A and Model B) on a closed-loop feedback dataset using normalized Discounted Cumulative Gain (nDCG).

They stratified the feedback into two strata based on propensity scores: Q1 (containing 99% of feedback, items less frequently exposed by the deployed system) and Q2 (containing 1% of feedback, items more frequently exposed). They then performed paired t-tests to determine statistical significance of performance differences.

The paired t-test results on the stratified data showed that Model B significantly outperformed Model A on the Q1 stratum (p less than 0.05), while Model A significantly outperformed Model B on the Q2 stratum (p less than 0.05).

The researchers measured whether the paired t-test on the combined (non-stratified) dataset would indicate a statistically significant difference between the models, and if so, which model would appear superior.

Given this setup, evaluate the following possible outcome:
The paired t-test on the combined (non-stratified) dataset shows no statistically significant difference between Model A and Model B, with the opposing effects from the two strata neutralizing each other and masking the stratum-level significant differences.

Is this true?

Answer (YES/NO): NO